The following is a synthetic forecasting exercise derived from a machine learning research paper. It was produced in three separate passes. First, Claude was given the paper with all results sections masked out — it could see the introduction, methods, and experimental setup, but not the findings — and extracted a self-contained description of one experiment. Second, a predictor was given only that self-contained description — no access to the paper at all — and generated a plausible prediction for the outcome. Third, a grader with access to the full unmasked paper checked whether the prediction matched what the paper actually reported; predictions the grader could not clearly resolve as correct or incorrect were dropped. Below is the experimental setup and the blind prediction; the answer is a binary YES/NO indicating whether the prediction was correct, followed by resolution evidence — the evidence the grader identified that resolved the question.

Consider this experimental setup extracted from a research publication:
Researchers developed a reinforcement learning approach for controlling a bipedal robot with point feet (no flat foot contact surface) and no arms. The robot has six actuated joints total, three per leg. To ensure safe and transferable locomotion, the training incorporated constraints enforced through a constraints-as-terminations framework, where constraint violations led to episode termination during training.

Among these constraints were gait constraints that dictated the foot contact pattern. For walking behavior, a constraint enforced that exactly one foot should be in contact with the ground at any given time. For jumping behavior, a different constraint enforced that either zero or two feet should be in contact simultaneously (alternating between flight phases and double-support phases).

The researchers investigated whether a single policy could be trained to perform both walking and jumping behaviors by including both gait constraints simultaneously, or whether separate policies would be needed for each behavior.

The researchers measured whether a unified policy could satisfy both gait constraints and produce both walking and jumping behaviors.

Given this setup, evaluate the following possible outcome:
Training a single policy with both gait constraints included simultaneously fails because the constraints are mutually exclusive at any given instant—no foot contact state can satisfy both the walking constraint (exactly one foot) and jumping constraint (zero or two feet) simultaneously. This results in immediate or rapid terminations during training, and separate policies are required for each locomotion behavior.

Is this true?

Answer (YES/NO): YES